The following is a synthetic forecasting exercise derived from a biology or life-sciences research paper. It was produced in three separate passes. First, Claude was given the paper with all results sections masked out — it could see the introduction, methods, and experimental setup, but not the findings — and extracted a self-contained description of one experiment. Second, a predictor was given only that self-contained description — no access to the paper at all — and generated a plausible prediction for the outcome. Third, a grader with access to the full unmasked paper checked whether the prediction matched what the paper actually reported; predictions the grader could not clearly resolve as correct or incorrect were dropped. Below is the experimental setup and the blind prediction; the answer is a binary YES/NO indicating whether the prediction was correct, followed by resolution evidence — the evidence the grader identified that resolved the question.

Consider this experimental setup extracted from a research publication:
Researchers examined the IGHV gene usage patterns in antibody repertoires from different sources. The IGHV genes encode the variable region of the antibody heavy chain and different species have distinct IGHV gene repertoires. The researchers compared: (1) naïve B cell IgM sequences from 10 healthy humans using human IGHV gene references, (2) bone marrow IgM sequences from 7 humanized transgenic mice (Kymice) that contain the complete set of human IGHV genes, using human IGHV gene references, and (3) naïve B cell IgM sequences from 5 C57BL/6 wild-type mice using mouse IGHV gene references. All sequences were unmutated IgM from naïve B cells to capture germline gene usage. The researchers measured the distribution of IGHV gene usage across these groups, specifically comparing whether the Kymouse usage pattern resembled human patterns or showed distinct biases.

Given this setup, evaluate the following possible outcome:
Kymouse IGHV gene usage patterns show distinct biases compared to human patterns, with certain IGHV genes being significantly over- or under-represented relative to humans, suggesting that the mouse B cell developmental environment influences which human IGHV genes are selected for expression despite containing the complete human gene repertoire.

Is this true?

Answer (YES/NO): YES